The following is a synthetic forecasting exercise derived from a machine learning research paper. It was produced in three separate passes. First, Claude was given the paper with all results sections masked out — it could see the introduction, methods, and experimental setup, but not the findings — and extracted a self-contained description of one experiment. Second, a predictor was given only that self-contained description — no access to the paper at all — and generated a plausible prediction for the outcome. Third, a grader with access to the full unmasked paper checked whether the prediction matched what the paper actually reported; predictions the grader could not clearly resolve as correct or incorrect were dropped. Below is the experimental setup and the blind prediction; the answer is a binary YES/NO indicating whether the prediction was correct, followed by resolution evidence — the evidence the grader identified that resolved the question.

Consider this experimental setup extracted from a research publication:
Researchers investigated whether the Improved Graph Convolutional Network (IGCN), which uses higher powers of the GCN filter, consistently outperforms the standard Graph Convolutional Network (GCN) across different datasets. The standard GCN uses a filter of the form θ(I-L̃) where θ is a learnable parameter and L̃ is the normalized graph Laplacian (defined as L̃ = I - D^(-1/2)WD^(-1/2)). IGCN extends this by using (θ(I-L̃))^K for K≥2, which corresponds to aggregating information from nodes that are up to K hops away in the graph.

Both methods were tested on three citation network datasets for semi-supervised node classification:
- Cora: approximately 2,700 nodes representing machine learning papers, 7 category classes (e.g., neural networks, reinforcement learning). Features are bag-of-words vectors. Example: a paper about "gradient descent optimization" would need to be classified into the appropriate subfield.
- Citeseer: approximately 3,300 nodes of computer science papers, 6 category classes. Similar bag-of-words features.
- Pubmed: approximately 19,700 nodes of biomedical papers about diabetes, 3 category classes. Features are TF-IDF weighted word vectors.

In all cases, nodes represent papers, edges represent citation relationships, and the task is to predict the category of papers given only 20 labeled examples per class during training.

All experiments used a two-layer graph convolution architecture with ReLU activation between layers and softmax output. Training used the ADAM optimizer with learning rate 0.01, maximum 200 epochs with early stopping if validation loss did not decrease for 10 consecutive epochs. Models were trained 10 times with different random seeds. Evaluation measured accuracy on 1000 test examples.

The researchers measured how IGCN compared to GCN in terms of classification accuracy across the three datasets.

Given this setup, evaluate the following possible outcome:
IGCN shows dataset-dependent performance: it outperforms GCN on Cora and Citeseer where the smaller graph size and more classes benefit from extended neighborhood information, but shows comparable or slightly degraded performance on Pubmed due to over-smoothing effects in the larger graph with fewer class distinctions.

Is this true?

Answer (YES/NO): NO